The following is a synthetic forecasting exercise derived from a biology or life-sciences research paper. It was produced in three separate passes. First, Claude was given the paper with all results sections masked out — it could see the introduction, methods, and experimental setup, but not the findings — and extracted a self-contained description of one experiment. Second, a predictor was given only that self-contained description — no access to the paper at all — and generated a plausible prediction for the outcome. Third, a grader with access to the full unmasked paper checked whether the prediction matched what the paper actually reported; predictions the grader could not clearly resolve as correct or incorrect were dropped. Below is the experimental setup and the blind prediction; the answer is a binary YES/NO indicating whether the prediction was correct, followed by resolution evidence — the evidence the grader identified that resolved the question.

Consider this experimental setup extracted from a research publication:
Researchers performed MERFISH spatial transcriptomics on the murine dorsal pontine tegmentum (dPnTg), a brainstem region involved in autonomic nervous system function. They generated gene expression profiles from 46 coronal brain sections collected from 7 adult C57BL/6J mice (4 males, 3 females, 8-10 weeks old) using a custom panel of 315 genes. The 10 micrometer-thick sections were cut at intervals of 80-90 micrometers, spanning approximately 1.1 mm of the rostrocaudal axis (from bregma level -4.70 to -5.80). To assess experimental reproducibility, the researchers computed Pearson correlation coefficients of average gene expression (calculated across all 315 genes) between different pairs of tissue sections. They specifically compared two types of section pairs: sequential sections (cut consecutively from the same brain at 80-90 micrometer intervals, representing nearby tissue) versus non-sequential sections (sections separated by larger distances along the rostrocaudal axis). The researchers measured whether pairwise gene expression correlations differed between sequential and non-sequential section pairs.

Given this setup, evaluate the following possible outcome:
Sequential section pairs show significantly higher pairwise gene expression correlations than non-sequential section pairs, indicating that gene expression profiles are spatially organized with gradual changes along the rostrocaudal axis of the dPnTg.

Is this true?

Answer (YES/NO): YES